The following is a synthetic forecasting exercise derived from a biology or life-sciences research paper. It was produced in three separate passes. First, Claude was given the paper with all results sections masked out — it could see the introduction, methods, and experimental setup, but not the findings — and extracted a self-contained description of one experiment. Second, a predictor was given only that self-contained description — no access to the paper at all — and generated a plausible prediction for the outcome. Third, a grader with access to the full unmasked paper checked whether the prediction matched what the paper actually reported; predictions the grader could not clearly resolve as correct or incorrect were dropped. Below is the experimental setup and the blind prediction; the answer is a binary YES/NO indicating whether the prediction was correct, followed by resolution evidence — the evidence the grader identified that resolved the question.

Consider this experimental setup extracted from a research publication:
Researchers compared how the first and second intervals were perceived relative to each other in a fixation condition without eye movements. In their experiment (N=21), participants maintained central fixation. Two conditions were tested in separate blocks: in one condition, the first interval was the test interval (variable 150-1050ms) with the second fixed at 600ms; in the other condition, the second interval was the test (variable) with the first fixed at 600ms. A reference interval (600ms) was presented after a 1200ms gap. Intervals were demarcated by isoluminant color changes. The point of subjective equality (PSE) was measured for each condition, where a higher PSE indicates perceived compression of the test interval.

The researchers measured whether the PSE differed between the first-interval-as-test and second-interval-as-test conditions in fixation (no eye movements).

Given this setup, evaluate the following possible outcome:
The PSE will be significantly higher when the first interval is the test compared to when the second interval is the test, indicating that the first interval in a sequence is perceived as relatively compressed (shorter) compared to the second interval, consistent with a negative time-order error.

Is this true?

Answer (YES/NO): NO